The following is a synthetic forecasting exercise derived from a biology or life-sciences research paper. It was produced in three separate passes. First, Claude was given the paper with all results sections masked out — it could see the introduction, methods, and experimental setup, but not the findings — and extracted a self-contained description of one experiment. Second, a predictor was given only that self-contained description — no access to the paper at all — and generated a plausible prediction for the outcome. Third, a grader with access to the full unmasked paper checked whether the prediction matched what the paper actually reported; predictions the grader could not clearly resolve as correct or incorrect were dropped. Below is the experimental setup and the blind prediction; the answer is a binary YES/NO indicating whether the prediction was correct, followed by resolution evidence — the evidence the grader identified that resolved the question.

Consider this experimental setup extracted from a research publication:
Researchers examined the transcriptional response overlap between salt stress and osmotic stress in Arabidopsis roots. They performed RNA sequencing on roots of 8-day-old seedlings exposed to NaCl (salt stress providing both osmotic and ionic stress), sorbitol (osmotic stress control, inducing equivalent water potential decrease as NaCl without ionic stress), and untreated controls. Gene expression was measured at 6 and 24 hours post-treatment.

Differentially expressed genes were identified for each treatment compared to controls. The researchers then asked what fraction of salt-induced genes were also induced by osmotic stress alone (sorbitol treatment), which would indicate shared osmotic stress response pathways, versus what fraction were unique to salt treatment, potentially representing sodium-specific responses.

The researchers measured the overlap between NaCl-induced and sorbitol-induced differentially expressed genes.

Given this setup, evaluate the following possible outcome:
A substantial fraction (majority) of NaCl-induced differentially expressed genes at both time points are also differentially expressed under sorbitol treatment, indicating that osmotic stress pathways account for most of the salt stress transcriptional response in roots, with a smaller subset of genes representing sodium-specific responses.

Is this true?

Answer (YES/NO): YES